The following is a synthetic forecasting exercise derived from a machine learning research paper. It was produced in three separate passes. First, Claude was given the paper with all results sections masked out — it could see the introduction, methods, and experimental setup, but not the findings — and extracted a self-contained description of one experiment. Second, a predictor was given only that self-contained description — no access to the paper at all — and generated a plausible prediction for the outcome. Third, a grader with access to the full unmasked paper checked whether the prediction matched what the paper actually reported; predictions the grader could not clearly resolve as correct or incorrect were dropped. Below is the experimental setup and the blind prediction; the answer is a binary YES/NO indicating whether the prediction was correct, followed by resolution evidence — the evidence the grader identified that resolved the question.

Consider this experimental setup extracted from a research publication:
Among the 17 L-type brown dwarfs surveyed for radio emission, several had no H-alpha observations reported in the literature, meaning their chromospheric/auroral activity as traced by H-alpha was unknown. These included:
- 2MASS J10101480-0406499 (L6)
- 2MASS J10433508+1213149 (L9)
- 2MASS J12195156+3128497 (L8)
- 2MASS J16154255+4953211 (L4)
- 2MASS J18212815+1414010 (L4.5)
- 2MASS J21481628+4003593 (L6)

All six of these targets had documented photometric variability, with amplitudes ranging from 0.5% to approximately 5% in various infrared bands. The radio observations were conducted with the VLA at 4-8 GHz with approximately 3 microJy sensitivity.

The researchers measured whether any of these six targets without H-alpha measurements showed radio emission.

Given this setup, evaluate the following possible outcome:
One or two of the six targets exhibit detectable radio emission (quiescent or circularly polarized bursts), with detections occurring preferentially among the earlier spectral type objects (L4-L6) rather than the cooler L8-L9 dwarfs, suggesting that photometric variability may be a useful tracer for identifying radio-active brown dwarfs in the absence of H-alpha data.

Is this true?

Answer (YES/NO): NO